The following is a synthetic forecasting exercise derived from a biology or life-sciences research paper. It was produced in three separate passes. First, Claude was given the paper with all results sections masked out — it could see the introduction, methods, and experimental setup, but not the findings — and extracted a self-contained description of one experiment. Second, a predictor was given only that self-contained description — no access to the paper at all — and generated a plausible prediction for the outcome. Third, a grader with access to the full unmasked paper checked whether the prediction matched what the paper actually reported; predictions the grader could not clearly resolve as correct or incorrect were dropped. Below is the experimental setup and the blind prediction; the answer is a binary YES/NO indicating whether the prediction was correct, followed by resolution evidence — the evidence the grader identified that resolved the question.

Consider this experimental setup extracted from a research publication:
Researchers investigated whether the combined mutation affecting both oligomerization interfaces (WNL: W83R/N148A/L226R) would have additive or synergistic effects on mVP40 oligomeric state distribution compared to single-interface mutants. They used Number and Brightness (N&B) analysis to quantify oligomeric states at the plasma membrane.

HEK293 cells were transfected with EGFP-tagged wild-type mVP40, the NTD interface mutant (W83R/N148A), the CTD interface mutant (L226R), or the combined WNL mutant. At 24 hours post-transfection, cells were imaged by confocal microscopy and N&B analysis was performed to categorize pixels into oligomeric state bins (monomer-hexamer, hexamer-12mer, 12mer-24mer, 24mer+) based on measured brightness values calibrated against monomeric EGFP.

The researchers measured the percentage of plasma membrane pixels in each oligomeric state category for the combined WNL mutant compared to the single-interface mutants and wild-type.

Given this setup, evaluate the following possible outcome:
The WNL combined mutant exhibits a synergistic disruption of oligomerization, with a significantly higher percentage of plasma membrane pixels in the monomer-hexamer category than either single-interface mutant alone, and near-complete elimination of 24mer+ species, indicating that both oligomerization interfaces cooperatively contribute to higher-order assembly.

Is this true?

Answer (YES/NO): YES